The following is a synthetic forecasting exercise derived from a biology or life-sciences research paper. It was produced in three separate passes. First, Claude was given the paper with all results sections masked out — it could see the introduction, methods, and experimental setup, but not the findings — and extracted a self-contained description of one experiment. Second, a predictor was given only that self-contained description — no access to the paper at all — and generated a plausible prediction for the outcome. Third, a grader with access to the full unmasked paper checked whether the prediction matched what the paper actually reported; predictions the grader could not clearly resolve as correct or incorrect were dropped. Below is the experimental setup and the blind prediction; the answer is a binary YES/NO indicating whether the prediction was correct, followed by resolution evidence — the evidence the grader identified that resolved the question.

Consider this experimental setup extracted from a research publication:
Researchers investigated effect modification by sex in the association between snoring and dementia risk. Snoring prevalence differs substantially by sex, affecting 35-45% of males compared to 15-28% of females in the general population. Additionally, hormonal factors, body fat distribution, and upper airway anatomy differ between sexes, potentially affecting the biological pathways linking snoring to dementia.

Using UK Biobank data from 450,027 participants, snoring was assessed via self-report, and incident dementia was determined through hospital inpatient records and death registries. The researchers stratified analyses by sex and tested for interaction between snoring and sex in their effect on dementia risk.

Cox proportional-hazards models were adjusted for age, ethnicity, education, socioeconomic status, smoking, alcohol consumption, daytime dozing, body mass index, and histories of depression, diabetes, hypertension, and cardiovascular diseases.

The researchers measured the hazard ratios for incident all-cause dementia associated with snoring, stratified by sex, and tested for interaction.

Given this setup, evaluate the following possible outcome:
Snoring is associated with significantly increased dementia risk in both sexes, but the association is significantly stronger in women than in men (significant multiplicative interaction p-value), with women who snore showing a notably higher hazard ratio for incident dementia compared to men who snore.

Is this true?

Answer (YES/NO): NO